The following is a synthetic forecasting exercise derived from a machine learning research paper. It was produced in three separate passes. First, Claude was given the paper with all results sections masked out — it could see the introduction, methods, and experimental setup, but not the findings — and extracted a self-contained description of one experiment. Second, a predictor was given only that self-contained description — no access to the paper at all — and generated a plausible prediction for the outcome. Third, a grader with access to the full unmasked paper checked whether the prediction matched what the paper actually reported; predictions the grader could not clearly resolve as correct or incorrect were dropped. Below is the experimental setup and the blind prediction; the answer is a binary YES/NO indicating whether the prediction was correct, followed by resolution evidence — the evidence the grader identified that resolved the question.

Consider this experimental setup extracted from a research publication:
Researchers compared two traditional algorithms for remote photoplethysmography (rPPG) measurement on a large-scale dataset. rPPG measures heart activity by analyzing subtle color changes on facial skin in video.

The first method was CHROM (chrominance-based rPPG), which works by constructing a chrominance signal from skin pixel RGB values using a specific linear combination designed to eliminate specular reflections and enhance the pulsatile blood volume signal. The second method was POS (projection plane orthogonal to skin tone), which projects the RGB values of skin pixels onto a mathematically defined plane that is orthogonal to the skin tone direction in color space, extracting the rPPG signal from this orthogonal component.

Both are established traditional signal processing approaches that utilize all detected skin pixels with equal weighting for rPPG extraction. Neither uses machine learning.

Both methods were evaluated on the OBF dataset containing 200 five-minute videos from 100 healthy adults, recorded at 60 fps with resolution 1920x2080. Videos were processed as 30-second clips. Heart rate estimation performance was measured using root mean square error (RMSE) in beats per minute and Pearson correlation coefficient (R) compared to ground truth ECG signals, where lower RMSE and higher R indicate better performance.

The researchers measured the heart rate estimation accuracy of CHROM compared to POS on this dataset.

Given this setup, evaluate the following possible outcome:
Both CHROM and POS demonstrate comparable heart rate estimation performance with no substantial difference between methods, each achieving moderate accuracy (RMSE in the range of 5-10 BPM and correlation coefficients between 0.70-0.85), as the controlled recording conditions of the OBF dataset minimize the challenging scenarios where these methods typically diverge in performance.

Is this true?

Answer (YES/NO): NO